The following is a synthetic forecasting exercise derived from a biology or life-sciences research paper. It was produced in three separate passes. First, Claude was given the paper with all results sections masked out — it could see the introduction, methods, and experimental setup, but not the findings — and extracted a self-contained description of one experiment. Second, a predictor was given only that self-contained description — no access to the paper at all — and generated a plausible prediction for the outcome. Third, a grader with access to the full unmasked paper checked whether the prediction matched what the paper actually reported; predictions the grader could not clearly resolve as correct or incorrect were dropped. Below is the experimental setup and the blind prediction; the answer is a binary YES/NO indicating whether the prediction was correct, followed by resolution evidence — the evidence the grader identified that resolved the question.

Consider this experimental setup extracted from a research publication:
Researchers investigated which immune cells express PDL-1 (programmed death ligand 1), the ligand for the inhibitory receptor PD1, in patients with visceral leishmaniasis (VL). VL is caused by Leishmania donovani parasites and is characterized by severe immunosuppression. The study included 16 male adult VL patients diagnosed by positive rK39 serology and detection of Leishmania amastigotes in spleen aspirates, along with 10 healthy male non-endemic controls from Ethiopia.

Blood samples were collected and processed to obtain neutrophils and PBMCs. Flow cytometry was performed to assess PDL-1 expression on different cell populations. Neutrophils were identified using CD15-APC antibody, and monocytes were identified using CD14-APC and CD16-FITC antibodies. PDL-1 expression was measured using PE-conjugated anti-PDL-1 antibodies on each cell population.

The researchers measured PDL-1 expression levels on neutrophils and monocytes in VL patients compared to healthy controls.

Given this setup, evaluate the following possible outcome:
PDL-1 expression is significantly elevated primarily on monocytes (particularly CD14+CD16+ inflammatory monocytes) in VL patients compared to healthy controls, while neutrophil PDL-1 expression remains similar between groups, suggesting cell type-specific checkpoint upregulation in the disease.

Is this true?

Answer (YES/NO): NO